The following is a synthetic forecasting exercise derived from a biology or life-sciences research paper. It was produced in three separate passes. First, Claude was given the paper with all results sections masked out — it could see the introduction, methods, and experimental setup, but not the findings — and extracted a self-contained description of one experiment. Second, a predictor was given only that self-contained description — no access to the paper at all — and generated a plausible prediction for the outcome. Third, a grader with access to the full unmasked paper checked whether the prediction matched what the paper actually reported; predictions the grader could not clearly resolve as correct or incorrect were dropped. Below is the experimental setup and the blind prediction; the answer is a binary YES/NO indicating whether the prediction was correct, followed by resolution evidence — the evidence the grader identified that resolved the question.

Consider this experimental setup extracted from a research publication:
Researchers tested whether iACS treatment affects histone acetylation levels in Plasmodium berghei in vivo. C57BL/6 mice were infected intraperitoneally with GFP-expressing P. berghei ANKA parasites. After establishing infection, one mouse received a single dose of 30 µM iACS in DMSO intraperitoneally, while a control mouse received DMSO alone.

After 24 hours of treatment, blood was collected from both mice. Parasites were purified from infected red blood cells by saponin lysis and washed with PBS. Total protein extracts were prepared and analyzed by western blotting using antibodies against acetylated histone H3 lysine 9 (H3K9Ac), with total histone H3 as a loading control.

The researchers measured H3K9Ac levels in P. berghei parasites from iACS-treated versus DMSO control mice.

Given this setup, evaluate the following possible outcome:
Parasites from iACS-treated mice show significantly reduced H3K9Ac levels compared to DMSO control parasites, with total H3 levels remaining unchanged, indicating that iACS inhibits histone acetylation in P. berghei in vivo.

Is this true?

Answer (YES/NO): NO